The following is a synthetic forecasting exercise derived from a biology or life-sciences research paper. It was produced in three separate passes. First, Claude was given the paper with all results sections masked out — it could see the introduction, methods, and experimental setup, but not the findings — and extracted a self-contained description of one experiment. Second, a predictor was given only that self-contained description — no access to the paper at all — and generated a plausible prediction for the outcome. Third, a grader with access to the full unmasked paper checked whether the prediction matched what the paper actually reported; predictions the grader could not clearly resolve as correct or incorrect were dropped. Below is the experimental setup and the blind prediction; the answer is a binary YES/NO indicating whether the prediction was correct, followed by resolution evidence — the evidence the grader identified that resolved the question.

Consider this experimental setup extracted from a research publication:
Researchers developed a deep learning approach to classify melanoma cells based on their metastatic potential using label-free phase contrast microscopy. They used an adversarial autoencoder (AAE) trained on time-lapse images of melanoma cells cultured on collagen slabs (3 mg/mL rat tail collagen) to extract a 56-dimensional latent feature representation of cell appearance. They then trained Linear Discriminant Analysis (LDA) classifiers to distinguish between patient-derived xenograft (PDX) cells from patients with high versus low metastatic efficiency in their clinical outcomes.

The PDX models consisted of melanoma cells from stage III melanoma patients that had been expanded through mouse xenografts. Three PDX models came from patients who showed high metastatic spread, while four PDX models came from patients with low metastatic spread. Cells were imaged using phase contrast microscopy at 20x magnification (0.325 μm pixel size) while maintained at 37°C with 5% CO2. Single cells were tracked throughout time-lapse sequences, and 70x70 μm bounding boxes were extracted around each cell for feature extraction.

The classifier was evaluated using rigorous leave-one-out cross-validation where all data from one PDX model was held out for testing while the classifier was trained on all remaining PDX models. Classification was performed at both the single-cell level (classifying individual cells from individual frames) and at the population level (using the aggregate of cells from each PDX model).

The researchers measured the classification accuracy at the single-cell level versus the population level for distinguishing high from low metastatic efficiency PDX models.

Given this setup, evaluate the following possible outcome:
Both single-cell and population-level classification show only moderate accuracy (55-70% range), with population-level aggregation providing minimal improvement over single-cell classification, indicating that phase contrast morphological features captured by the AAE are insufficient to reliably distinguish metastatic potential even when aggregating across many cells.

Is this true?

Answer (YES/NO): NO